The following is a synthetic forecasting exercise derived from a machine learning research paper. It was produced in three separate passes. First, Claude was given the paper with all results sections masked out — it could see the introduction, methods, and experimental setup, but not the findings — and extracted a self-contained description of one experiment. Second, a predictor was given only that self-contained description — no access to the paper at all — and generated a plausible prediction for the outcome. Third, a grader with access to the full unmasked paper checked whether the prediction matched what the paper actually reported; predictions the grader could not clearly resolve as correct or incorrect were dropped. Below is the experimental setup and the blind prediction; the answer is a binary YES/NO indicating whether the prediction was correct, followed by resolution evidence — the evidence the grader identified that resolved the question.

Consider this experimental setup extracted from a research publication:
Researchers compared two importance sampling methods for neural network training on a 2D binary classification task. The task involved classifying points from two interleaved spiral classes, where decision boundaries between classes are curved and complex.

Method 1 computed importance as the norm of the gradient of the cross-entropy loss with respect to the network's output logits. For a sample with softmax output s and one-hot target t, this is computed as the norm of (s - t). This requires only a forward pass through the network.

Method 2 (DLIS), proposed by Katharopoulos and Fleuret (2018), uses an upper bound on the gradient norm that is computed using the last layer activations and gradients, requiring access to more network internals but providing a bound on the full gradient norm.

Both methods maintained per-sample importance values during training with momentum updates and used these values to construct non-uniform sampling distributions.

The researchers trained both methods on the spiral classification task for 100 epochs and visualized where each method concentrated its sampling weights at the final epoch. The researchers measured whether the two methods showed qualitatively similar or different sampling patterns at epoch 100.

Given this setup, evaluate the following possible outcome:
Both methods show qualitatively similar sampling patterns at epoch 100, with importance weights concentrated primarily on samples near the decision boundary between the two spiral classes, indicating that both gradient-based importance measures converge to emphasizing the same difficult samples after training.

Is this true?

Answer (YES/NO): YES